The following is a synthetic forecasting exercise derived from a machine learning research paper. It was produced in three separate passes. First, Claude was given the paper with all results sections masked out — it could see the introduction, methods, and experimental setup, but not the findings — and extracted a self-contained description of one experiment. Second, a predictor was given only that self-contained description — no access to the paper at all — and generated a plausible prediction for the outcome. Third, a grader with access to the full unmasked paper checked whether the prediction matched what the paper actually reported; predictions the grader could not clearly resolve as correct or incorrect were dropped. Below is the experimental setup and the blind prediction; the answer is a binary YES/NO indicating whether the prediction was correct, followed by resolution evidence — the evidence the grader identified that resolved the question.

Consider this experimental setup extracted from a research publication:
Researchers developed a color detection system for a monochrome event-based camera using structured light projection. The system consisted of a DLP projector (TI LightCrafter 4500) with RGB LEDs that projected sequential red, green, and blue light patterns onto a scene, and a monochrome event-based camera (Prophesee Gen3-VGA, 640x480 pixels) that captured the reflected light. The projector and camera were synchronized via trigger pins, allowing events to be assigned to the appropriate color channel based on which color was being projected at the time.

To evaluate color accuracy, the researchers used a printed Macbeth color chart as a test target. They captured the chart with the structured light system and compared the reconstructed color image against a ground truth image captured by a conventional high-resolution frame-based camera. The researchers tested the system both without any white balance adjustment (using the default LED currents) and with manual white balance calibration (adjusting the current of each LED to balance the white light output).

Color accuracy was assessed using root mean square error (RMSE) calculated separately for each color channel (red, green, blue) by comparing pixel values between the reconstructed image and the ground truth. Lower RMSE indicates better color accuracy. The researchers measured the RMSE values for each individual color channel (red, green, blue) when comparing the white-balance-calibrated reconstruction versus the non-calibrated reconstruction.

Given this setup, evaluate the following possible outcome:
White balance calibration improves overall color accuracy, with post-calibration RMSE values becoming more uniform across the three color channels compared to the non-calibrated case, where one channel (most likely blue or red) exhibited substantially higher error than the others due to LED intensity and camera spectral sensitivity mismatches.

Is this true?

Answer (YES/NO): NO